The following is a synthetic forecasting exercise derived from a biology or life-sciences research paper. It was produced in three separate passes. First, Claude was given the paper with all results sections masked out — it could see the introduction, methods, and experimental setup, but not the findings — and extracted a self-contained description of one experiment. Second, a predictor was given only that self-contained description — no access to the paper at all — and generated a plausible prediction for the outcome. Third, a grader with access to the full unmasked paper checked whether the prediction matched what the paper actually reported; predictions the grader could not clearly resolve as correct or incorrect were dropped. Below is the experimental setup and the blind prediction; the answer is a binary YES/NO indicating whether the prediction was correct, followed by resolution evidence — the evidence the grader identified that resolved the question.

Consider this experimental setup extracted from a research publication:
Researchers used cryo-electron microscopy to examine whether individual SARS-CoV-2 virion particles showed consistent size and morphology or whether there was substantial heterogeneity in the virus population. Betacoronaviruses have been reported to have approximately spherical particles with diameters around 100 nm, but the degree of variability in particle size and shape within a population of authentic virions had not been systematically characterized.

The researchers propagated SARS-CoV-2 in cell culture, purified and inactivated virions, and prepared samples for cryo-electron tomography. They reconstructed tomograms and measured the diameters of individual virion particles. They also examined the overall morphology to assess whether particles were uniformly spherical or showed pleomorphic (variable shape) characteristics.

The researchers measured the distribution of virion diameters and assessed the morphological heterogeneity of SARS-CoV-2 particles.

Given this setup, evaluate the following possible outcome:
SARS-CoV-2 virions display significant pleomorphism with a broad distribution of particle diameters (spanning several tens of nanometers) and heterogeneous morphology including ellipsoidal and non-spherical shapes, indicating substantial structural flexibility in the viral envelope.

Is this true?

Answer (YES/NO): NO